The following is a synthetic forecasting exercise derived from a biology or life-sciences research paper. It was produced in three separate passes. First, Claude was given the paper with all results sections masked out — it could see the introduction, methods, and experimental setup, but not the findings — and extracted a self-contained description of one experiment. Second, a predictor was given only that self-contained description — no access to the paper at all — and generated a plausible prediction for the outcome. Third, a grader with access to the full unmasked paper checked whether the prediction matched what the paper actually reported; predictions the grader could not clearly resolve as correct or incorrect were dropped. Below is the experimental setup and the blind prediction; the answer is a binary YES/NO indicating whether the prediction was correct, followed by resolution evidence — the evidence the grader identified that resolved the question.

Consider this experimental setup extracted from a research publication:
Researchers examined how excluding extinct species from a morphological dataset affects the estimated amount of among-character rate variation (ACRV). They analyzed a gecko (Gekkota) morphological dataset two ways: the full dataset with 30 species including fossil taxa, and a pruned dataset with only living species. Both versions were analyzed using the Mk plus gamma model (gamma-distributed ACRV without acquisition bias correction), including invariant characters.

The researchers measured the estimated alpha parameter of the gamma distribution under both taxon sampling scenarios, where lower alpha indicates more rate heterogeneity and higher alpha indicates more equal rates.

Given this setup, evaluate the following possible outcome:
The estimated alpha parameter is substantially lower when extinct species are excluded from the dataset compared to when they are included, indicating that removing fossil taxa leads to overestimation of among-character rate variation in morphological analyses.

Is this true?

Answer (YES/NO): NO